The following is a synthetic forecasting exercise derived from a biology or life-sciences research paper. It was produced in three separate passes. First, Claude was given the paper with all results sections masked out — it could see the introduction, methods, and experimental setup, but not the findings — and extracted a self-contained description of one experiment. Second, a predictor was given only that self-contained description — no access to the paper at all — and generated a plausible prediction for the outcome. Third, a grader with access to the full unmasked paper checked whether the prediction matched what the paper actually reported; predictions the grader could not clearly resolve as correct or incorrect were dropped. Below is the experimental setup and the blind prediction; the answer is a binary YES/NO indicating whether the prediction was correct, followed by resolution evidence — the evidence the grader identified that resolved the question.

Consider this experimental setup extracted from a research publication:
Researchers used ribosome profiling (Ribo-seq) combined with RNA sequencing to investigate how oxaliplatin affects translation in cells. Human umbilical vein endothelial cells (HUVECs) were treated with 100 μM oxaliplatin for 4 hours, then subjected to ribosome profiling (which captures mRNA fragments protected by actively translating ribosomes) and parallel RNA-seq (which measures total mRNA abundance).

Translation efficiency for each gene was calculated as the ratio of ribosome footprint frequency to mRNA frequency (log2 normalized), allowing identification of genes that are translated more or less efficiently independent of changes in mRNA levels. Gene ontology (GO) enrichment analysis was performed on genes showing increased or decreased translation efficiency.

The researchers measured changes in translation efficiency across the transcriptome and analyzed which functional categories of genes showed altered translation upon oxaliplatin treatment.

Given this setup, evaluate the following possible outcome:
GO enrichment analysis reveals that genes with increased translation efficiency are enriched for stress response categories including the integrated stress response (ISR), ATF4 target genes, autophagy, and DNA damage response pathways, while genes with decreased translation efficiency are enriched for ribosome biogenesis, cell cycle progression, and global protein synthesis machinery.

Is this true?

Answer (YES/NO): NO